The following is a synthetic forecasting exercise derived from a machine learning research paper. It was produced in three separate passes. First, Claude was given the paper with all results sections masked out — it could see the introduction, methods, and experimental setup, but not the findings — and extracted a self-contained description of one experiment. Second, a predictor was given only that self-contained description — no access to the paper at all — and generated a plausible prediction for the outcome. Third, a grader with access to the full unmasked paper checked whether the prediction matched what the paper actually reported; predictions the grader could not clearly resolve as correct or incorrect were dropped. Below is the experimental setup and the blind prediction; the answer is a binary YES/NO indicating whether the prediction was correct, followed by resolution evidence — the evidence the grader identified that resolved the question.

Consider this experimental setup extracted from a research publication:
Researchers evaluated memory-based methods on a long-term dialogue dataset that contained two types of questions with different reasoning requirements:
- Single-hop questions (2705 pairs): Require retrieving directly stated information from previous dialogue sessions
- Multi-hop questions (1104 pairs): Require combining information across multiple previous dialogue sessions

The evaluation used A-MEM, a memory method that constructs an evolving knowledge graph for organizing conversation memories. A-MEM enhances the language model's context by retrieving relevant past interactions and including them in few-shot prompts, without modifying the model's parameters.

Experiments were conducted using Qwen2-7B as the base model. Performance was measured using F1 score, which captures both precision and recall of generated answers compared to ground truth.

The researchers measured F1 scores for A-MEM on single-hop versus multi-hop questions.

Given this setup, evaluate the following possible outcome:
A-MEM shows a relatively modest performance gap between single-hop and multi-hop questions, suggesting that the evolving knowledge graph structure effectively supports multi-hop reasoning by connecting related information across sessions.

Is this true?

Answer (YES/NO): NO